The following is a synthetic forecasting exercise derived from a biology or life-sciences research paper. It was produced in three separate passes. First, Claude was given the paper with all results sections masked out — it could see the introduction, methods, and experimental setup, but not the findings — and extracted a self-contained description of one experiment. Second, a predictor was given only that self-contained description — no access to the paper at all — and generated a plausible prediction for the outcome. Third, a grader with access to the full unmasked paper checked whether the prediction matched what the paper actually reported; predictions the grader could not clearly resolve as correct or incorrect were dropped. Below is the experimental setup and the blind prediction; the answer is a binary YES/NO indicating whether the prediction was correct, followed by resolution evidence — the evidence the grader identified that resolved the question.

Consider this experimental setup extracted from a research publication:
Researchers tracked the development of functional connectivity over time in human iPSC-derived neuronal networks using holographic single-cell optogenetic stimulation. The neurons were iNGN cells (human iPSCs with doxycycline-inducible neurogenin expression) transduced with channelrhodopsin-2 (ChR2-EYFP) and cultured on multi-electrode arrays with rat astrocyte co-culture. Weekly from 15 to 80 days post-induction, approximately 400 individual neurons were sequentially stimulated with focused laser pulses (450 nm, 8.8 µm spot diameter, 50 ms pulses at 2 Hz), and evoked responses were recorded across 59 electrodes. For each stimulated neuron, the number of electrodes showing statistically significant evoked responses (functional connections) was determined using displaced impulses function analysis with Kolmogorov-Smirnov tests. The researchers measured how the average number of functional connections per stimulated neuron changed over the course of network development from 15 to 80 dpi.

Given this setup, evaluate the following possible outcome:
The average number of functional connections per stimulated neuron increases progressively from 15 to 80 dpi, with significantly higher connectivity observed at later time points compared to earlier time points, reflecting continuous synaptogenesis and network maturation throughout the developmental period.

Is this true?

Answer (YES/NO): NO